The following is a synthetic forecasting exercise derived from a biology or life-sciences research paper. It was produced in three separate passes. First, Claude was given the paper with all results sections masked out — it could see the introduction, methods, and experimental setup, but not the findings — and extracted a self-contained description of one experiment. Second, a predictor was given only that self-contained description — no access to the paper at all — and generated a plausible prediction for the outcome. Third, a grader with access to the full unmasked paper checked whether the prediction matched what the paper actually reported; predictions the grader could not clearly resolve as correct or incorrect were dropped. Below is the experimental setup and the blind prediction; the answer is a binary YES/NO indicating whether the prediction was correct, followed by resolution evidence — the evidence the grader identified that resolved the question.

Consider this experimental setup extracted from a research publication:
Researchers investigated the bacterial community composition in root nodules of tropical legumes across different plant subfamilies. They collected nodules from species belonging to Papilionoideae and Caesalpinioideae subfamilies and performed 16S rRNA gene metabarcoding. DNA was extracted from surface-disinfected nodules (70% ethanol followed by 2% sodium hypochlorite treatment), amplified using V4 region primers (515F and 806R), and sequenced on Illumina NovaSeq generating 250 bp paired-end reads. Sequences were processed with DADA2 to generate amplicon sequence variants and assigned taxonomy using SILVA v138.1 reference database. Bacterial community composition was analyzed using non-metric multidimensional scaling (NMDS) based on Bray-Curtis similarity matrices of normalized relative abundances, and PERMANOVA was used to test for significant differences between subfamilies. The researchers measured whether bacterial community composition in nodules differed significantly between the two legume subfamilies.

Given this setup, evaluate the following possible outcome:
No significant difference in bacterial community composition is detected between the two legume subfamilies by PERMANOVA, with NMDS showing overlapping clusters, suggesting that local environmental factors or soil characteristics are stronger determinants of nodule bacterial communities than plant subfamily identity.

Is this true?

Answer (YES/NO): NO